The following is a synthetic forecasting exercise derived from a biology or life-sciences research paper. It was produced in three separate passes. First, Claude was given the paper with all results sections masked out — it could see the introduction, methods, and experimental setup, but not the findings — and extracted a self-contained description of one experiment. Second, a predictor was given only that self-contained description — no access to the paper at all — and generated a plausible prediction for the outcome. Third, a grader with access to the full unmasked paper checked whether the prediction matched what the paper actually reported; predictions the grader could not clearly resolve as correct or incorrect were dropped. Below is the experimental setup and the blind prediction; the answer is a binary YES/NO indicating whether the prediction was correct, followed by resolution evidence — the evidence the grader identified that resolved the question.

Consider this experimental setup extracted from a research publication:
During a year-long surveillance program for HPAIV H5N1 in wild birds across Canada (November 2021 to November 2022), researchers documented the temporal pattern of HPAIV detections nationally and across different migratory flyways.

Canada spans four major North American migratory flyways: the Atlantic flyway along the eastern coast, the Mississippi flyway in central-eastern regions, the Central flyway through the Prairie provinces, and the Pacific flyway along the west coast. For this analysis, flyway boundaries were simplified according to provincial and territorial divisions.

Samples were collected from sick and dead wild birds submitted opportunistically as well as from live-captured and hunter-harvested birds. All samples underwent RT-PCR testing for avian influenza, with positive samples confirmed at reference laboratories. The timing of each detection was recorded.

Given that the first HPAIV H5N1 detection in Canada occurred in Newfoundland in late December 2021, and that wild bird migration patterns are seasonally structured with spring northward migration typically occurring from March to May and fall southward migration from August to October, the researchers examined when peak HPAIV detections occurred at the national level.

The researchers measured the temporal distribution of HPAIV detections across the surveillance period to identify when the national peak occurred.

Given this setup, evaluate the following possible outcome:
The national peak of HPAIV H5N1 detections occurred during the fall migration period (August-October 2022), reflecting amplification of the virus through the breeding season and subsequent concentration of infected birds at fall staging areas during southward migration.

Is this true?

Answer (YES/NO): NO